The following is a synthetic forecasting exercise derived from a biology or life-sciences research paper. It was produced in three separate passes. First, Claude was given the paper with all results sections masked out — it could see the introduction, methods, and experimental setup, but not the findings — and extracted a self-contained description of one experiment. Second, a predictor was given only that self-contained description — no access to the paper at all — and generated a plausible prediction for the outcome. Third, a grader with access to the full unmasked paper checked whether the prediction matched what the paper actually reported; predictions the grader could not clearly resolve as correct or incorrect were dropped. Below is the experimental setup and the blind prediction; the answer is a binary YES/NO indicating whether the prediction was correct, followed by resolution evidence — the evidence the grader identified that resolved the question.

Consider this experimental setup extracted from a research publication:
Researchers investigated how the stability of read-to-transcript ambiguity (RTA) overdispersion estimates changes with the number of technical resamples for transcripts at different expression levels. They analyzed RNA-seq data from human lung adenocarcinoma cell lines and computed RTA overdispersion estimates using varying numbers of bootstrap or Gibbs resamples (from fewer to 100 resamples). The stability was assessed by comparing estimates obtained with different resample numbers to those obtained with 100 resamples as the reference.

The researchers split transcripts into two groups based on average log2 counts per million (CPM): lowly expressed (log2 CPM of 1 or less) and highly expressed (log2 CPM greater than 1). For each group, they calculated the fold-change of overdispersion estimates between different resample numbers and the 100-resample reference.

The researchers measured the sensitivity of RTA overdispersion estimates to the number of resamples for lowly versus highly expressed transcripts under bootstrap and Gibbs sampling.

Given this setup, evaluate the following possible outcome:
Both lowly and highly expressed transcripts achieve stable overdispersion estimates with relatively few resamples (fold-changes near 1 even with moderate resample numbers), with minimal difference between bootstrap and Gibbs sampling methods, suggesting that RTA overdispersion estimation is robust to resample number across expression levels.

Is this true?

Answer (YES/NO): NO